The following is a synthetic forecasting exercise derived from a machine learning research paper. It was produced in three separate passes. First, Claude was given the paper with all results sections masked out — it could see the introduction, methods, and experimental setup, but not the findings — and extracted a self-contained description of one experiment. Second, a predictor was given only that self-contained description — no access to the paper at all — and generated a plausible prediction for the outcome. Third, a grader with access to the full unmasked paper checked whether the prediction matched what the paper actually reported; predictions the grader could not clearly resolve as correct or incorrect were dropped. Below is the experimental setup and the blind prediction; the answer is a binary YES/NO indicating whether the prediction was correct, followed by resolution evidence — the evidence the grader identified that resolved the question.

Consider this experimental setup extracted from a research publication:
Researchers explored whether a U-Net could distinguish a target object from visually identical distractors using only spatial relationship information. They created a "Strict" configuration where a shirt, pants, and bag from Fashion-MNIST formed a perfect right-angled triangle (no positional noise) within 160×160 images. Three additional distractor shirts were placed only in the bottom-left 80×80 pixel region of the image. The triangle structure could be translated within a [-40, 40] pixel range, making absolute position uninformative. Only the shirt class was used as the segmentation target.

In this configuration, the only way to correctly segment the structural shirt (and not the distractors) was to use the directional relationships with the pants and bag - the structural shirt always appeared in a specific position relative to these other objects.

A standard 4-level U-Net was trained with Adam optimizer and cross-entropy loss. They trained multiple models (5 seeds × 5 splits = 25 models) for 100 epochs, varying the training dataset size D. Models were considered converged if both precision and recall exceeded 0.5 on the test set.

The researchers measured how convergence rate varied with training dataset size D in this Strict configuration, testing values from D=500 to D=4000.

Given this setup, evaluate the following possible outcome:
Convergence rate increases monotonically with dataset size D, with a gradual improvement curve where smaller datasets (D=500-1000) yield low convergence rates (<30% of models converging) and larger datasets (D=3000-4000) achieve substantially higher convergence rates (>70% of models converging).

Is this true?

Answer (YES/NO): NO